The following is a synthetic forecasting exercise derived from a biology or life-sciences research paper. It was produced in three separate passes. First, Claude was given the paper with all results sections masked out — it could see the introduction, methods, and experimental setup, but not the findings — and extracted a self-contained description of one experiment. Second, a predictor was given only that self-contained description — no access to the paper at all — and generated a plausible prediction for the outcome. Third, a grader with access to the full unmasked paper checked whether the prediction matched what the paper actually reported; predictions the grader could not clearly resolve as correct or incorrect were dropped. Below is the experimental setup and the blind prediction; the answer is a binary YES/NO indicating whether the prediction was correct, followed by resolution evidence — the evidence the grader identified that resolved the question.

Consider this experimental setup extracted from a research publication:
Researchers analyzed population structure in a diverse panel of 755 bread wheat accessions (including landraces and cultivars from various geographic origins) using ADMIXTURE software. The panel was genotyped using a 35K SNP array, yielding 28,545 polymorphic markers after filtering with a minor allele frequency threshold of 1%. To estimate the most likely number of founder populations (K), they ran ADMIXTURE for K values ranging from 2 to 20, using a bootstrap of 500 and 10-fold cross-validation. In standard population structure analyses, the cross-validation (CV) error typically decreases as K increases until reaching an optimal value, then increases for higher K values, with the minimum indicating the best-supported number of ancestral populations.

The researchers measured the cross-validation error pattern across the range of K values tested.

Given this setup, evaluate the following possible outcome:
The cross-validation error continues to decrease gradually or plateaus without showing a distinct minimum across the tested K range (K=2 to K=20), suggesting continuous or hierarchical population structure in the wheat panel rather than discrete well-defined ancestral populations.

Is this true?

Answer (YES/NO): YES